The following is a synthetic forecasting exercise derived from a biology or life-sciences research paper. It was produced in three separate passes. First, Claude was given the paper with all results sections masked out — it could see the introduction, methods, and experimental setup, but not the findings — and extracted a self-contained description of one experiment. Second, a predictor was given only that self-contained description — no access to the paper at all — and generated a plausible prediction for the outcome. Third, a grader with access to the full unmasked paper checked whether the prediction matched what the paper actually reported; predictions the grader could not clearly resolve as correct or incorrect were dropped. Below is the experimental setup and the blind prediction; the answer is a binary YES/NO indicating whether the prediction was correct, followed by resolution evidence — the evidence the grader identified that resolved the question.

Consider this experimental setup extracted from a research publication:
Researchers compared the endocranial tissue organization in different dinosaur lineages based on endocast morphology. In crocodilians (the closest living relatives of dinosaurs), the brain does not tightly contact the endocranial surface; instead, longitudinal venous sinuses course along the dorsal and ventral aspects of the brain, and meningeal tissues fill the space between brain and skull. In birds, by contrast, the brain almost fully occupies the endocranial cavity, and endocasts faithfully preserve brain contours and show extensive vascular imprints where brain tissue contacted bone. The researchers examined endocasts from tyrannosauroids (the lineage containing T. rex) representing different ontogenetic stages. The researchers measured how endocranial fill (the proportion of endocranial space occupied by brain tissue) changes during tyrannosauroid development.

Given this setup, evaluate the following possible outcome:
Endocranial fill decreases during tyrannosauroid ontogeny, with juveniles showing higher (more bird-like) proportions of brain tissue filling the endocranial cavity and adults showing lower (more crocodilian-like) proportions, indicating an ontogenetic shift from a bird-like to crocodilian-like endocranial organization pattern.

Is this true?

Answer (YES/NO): NO